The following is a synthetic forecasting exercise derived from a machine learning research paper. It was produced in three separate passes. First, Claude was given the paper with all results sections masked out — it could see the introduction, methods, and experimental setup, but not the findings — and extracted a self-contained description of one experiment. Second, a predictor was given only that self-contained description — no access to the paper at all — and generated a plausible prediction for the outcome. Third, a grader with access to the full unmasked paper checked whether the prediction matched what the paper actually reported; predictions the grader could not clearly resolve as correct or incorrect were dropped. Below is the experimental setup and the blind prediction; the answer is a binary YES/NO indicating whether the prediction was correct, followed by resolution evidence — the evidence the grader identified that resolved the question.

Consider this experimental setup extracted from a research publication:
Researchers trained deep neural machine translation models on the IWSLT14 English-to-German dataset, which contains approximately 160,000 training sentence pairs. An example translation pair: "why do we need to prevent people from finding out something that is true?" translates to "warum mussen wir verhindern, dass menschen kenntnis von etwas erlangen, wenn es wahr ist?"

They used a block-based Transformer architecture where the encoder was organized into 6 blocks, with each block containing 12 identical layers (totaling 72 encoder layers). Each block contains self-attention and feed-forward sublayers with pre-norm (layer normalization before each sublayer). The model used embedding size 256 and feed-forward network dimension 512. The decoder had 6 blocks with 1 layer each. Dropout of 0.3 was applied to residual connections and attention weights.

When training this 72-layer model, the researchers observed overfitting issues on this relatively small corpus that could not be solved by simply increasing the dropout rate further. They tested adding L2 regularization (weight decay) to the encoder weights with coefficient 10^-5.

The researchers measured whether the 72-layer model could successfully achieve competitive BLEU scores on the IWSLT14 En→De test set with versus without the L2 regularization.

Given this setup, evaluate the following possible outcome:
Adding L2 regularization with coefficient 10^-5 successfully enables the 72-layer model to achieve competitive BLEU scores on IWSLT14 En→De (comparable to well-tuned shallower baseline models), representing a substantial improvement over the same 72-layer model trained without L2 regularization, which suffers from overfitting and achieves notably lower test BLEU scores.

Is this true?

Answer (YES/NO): YES